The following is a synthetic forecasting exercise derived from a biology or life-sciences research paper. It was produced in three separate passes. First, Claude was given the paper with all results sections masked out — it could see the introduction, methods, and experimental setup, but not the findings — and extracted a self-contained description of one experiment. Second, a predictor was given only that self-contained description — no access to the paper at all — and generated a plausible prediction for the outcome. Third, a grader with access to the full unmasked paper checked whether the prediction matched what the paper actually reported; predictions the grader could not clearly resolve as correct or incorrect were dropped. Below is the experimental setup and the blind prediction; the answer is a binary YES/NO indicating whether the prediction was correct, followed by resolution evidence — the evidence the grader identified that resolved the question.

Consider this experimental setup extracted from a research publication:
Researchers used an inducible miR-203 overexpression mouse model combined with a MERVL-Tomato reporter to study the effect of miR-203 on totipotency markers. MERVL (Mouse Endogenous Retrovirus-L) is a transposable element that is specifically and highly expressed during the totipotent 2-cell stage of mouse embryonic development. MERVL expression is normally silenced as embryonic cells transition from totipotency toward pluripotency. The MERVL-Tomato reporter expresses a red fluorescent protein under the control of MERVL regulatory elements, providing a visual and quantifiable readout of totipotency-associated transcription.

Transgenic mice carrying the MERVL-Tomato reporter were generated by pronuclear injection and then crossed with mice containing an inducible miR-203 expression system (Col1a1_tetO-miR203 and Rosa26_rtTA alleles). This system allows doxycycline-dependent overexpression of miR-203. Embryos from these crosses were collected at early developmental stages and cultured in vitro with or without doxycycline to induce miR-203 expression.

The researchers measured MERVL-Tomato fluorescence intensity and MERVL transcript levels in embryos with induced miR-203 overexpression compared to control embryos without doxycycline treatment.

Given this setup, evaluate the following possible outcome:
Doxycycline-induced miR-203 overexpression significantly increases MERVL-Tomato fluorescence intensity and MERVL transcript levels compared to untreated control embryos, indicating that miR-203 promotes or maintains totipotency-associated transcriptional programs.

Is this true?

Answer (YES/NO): NO